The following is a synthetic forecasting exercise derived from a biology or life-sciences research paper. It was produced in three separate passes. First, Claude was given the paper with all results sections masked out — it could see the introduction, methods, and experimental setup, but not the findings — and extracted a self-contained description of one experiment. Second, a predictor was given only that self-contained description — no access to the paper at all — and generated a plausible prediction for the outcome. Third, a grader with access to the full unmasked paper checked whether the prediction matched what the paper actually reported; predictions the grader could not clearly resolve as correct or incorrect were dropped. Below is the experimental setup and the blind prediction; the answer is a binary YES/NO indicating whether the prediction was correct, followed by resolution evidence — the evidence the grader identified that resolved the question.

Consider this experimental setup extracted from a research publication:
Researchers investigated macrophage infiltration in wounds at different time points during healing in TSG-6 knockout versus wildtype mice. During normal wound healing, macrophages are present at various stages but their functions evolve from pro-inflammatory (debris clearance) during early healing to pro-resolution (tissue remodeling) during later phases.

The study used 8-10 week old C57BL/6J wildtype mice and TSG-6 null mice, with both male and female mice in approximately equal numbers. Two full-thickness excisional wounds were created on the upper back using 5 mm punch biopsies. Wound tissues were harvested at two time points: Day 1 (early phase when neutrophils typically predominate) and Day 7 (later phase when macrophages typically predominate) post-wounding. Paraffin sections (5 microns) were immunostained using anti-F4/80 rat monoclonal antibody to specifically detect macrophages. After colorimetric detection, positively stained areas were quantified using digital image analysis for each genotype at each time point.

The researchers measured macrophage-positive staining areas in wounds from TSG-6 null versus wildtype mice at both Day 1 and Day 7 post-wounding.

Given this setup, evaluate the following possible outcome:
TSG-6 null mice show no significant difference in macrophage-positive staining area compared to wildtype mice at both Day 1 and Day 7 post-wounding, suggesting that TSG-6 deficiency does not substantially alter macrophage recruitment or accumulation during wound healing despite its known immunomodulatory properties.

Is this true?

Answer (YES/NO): YES